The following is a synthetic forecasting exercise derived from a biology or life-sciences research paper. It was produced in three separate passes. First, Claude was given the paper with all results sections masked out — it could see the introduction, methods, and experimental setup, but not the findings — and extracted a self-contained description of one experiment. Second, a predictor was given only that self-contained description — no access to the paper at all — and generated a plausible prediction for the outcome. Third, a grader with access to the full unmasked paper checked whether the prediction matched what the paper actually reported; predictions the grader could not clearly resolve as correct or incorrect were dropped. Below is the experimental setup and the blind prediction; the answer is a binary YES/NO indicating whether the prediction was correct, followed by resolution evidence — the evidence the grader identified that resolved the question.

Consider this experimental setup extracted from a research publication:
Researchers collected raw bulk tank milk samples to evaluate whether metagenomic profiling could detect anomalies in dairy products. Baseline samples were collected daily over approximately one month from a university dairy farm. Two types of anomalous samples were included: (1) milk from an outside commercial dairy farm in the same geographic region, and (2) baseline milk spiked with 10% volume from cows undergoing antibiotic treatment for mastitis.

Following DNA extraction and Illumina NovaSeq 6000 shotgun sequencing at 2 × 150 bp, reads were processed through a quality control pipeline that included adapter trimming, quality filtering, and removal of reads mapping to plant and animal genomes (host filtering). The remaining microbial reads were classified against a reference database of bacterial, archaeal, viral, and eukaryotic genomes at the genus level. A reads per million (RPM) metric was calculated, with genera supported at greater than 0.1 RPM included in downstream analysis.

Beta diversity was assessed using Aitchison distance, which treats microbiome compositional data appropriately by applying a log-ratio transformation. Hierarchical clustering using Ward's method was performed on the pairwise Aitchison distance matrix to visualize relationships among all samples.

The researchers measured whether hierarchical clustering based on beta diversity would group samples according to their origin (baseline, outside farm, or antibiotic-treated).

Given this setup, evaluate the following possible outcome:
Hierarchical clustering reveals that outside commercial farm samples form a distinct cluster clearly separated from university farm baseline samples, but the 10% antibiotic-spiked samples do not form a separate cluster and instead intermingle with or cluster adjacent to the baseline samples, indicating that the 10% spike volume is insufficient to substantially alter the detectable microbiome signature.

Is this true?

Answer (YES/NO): NO